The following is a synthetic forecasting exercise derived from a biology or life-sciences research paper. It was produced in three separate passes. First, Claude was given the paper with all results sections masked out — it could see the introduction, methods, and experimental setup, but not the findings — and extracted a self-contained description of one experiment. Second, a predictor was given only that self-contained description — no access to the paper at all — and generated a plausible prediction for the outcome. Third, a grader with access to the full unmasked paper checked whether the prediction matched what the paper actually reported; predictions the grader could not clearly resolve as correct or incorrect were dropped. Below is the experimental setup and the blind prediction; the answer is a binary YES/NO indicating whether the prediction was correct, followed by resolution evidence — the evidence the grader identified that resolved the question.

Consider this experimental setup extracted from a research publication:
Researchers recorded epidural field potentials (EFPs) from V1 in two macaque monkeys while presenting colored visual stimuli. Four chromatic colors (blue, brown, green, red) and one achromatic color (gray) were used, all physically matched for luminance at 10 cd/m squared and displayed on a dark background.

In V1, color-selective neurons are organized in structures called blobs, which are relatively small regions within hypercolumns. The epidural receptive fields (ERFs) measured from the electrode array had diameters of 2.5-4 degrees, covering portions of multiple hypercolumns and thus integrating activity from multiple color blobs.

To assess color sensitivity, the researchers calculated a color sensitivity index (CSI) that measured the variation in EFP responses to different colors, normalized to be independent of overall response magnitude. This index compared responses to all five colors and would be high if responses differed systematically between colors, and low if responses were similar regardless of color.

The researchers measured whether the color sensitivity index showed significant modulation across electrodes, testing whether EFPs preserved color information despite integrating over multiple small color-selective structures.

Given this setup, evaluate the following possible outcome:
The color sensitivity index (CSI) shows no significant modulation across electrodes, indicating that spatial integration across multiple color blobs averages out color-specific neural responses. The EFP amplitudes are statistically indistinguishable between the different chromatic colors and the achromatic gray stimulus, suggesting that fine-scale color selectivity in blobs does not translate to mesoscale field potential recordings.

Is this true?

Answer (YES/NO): NO